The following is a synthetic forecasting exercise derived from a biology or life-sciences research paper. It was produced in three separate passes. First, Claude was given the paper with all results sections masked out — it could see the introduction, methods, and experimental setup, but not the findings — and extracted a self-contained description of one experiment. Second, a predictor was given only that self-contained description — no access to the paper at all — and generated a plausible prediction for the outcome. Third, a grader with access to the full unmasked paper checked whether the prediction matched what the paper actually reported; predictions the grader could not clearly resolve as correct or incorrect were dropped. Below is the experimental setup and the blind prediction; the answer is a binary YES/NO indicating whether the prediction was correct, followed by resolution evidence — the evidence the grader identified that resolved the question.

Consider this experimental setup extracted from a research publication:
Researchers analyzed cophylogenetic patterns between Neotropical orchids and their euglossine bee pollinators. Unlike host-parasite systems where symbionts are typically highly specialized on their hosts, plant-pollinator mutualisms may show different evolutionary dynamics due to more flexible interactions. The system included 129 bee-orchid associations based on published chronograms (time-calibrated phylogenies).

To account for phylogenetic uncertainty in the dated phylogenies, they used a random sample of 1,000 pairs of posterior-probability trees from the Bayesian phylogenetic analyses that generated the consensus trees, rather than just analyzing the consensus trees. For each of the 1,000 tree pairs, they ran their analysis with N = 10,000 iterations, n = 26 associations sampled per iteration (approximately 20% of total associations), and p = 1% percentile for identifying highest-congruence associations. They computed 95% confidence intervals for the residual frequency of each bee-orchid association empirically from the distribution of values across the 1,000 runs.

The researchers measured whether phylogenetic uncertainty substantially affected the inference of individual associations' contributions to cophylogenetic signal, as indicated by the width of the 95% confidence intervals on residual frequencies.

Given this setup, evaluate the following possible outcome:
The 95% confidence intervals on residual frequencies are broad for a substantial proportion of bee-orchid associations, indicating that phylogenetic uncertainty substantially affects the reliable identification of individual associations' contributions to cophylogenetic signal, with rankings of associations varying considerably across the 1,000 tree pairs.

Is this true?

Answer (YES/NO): YES